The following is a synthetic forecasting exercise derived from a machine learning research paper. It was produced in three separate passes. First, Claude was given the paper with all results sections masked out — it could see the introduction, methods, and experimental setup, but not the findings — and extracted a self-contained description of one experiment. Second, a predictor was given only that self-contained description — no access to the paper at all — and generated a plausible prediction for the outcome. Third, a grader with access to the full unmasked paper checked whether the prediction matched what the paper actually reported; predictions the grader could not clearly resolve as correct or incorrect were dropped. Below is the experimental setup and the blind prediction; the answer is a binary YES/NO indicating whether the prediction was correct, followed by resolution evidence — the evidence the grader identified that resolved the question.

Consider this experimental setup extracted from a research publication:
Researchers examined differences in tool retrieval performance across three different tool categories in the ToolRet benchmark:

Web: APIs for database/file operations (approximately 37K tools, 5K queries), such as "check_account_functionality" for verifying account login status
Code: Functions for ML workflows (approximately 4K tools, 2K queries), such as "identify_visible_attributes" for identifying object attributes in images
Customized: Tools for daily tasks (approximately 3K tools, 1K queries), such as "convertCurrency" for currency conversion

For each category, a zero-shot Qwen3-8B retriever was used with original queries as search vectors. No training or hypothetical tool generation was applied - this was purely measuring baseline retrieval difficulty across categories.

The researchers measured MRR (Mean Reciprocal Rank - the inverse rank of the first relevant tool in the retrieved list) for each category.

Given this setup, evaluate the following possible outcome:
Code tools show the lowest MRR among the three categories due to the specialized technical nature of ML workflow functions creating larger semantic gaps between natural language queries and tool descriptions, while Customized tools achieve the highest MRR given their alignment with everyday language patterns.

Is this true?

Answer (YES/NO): NO